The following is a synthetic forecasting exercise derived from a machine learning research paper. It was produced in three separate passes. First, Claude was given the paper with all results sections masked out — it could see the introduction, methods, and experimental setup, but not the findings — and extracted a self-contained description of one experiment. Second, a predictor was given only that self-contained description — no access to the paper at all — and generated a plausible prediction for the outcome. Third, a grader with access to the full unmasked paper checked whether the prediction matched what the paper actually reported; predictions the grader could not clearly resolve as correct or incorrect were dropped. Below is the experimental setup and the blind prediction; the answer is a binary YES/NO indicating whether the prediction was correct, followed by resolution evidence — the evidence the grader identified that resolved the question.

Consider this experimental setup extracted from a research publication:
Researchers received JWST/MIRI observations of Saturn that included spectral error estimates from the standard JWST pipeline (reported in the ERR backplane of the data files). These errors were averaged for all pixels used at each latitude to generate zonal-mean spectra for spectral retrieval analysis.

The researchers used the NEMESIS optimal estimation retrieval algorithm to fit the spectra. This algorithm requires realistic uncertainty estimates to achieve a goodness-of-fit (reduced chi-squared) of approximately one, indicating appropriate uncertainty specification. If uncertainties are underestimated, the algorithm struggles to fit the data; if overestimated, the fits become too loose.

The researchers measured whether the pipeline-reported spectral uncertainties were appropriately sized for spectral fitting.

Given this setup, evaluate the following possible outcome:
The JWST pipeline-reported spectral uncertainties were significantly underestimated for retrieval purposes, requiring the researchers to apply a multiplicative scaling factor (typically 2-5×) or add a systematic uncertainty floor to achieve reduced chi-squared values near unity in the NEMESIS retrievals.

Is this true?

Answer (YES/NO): NO